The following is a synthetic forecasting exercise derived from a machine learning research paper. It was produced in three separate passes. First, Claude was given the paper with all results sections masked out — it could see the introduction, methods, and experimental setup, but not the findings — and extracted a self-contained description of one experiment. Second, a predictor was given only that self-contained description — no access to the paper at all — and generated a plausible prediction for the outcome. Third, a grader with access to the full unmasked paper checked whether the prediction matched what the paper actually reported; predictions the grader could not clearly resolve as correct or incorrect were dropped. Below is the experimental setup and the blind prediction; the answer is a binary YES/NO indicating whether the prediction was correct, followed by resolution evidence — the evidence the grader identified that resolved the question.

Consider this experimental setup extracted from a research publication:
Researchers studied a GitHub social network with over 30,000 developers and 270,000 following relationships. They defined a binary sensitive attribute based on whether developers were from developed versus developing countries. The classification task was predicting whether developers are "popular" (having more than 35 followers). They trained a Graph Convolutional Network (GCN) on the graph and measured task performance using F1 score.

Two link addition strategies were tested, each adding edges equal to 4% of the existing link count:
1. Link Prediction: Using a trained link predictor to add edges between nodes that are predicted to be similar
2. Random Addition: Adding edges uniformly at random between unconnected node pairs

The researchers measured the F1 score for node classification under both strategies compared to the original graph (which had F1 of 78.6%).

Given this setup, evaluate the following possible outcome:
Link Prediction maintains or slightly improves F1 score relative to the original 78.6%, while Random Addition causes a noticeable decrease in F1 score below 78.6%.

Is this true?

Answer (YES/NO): YES